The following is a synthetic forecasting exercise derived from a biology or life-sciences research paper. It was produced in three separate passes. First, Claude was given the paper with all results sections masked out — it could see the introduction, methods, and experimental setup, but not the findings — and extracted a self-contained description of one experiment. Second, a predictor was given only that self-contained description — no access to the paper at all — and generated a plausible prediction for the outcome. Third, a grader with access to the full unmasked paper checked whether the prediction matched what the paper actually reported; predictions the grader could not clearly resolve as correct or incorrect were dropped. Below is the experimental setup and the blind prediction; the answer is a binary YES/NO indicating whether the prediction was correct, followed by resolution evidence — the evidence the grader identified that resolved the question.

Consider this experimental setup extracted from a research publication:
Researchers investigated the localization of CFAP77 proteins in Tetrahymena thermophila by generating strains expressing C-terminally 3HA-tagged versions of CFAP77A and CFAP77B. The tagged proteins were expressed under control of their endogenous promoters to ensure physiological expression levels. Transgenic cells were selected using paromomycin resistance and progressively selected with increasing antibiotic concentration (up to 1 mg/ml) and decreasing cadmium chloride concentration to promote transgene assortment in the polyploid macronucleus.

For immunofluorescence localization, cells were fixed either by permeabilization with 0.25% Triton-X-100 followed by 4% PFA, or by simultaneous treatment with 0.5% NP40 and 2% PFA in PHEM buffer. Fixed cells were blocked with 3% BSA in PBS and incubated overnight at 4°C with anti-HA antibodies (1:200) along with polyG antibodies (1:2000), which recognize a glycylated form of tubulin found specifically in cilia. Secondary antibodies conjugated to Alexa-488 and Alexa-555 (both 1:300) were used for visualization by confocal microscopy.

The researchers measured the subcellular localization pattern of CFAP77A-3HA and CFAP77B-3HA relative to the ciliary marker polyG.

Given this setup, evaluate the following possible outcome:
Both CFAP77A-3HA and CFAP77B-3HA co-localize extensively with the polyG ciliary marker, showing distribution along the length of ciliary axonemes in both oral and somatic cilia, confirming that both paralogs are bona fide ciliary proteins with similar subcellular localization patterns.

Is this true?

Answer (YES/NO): NO